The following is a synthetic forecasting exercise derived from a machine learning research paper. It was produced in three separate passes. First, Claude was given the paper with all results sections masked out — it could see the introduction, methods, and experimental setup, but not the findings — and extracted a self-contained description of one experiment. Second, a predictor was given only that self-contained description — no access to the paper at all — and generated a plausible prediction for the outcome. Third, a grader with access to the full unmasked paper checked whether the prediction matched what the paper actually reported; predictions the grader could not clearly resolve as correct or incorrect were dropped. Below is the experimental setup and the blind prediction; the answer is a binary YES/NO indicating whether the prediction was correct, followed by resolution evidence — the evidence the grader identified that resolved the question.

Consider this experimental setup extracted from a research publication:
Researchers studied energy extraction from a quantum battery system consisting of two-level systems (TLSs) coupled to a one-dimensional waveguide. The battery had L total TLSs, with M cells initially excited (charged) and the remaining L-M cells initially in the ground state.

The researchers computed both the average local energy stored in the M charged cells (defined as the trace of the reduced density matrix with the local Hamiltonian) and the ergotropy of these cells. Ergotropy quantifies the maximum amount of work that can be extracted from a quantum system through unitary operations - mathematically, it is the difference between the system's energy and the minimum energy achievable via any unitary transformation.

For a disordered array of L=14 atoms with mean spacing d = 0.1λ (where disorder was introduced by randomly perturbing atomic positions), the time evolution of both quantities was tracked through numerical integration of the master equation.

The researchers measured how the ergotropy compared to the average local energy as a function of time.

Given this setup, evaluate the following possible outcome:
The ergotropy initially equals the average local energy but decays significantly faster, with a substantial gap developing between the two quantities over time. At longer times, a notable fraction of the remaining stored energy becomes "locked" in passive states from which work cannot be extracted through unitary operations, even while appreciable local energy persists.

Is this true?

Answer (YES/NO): NO